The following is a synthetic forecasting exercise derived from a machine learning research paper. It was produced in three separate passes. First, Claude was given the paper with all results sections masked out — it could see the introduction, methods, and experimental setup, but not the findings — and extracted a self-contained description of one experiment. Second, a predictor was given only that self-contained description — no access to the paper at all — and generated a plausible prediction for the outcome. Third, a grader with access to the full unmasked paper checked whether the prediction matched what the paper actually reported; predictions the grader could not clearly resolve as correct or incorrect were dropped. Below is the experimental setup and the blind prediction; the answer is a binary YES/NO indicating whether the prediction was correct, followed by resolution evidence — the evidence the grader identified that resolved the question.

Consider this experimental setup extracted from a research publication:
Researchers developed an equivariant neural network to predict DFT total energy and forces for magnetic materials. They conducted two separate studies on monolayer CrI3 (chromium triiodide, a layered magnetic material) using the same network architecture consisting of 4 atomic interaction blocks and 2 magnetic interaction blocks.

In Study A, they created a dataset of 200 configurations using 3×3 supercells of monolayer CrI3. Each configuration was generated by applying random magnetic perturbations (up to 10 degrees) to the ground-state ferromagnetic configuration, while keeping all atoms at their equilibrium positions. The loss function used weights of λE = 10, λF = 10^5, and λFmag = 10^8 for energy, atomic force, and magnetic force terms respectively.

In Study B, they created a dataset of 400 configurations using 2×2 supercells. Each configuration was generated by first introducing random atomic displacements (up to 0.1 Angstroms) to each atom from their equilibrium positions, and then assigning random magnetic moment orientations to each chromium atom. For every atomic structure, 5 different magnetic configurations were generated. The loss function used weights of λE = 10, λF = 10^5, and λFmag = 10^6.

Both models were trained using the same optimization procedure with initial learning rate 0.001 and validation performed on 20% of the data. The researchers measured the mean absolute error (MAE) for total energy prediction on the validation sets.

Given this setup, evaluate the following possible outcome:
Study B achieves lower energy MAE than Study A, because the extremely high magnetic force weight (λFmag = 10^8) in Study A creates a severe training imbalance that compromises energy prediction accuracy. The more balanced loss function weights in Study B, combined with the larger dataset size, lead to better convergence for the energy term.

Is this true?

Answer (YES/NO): NO